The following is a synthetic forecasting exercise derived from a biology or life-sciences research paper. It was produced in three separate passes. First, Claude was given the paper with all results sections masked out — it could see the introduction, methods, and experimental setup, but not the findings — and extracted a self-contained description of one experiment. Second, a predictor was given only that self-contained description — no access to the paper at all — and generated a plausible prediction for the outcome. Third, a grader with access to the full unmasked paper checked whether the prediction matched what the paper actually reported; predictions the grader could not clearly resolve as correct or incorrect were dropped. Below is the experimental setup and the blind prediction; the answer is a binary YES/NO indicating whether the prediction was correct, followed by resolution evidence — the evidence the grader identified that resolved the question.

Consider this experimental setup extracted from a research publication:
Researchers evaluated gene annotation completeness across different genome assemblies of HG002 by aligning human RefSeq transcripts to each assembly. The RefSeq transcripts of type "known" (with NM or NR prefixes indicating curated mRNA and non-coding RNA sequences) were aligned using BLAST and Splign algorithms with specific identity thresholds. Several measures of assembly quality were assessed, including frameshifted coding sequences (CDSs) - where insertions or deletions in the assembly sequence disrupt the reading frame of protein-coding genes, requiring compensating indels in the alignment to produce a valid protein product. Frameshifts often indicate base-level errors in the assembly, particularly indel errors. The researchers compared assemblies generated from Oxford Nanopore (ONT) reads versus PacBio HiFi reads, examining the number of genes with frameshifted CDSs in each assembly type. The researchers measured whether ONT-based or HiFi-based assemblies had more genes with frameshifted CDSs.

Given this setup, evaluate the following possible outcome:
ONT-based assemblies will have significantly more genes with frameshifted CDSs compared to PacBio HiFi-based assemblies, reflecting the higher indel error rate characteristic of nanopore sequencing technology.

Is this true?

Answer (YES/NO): YES